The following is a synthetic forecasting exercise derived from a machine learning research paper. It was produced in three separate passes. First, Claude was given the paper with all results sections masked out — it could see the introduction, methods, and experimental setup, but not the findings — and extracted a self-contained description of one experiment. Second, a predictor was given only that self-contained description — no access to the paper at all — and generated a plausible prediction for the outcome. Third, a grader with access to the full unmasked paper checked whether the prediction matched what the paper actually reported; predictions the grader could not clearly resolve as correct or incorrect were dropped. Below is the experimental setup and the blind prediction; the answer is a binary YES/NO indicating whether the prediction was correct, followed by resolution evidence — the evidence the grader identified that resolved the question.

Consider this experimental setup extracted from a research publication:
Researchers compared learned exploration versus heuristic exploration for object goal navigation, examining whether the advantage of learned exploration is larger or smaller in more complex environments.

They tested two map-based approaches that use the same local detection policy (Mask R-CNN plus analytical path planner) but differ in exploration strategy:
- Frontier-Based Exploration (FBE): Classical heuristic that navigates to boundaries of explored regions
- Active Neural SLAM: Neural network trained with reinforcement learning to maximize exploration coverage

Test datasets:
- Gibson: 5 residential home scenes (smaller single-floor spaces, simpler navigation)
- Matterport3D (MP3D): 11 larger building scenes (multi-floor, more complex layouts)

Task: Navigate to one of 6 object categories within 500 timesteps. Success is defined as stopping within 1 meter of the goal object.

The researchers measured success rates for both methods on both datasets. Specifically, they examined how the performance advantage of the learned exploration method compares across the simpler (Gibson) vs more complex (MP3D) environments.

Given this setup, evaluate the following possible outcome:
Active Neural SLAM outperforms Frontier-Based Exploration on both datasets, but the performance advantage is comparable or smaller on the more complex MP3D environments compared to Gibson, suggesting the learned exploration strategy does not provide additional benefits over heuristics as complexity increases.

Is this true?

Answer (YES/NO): YES